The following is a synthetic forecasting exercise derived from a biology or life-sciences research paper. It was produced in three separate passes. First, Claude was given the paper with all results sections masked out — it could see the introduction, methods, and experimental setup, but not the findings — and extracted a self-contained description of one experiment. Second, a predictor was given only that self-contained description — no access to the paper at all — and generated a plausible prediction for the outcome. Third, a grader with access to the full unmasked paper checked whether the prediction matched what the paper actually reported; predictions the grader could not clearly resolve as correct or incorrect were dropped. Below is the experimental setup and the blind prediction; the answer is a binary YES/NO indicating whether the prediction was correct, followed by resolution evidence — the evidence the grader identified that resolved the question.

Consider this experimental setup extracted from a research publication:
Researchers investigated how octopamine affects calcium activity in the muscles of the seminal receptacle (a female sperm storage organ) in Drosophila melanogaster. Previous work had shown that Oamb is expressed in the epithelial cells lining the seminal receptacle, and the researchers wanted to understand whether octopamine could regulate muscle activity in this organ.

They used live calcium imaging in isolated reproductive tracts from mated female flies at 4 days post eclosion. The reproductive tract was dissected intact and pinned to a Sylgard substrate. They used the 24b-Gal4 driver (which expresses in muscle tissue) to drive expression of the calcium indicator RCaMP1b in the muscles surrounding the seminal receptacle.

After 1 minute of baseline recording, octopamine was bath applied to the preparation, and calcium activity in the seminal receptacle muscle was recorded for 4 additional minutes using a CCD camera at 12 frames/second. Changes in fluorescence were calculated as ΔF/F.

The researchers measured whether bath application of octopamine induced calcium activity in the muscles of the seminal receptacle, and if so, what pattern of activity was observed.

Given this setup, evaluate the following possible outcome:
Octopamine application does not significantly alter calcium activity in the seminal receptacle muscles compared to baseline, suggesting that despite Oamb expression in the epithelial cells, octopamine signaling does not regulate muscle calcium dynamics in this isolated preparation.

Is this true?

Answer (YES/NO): NO